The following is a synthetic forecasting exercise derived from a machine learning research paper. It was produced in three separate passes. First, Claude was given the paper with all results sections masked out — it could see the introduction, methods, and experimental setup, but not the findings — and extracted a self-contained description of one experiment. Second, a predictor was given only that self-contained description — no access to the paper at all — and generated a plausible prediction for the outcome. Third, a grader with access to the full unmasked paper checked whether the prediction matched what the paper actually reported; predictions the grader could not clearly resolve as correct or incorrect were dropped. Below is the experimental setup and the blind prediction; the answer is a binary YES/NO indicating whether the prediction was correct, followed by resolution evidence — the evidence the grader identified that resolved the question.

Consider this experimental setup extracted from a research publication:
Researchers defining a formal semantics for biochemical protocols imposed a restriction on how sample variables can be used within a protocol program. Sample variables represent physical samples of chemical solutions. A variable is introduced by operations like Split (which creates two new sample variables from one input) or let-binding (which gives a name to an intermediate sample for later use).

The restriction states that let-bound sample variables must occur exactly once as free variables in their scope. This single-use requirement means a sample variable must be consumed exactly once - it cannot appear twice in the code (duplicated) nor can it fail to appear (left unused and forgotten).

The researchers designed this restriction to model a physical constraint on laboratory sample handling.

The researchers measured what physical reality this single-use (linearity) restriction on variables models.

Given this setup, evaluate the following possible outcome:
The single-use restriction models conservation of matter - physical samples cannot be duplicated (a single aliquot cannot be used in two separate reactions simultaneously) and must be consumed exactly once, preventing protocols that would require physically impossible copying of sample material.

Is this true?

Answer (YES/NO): YES